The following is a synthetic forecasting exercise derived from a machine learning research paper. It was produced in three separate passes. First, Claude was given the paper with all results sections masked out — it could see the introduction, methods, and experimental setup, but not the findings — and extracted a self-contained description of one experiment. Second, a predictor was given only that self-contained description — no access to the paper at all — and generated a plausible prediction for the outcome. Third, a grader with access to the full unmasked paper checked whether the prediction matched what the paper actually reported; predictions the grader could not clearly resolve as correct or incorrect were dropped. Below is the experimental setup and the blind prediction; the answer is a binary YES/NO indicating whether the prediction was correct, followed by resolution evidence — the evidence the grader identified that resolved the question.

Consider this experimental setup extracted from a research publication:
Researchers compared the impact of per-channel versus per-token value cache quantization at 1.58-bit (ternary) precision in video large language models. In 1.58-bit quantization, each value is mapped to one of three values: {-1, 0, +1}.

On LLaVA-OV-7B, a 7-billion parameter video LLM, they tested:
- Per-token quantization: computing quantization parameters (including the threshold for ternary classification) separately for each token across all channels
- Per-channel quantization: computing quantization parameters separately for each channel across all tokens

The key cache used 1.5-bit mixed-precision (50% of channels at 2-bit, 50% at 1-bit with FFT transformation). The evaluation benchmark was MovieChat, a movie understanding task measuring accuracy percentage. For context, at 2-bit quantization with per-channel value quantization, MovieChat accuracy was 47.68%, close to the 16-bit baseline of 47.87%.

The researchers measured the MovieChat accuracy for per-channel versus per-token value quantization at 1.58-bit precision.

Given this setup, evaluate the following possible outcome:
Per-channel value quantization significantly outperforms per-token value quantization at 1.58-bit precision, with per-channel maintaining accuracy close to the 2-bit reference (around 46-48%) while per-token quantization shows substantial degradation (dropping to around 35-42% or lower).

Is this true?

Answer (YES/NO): NO